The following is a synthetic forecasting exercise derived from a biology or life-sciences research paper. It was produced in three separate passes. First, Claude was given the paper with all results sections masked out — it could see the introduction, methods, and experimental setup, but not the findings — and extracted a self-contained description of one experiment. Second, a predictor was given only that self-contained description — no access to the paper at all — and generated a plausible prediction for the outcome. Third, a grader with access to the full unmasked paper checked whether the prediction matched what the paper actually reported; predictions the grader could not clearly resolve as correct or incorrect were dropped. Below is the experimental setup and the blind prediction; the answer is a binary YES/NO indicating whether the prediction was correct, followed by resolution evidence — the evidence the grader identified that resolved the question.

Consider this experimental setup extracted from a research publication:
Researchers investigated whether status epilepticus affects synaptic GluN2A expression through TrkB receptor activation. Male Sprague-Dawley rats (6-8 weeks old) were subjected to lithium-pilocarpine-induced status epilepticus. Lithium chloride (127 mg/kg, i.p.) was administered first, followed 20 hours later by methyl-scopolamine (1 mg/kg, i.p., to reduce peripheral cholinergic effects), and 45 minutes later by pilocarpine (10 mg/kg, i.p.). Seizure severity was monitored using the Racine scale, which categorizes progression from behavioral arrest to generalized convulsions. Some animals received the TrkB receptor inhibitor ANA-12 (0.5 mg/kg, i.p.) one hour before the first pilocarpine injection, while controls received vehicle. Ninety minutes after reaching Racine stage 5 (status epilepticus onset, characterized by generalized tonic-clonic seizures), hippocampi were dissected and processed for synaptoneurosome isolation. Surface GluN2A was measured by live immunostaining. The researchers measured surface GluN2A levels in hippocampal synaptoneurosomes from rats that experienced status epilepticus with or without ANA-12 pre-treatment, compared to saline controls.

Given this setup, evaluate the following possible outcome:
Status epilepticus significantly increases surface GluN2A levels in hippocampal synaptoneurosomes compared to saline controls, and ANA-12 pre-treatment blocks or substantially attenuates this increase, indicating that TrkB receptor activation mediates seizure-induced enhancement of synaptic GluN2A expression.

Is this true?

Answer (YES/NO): YES